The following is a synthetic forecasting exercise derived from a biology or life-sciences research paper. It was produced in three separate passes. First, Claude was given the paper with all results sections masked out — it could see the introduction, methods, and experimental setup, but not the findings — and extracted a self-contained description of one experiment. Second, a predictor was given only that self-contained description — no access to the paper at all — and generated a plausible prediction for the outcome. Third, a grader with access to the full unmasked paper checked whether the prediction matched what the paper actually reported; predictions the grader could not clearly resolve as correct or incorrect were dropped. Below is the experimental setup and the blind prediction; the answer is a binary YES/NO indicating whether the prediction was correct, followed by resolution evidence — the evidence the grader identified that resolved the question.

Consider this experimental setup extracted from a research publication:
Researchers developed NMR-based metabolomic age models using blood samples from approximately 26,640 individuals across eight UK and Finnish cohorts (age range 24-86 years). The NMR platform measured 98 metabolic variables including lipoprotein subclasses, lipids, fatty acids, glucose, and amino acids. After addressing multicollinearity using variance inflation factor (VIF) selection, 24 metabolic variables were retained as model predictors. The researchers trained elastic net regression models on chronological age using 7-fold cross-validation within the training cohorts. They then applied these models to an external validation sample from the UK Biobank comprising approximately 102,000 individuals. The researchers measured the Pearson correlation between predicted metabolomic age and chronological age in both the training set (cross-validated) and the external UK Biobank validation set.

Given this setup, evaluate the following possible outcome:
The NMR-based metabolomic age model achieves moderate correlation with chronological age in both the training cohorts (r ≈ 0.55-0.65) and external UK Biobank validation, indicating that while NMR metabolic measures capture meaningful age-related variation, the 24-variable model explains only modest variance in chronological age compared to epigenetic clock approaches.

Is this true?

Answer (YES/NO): NO